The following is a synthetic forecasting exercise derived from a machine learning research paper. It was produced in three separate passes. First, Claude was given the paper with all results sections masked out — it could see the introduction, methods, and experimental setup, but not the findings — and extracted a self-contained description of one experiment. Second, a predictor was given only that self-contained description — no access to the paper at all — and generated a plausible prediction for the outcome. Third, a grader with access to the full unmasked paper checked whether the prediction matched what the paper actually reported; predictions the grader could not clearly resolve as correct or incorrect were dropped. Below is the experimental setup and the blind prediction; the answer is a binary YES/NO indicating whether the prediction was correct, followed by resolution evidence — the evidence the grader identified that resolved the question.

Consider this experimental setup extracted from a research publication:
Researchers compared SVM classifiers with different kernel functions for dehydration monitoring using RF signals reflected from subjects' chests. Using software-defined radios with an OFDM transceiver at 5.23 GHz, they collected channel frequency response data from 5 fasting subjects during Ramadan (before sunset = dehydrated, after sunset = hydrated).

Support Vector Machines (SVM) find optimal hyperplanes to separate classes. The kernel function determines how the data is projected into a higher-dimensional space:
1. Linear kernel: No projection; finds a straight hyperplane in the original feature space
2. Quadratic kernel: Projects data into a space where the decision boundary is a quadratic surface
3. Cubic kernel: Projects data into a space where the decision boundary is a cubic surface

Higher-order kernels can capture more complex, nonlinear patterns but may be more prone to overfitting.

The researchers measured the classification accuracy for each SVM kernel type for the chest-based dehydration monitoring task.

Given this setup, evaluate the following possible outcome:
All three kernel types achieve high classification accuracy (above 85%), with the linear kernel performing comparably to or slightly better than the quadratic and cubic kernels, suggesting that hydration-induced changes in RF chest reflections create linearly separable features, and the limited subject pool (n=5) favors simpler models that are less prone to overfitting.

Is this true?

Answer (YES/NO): NO